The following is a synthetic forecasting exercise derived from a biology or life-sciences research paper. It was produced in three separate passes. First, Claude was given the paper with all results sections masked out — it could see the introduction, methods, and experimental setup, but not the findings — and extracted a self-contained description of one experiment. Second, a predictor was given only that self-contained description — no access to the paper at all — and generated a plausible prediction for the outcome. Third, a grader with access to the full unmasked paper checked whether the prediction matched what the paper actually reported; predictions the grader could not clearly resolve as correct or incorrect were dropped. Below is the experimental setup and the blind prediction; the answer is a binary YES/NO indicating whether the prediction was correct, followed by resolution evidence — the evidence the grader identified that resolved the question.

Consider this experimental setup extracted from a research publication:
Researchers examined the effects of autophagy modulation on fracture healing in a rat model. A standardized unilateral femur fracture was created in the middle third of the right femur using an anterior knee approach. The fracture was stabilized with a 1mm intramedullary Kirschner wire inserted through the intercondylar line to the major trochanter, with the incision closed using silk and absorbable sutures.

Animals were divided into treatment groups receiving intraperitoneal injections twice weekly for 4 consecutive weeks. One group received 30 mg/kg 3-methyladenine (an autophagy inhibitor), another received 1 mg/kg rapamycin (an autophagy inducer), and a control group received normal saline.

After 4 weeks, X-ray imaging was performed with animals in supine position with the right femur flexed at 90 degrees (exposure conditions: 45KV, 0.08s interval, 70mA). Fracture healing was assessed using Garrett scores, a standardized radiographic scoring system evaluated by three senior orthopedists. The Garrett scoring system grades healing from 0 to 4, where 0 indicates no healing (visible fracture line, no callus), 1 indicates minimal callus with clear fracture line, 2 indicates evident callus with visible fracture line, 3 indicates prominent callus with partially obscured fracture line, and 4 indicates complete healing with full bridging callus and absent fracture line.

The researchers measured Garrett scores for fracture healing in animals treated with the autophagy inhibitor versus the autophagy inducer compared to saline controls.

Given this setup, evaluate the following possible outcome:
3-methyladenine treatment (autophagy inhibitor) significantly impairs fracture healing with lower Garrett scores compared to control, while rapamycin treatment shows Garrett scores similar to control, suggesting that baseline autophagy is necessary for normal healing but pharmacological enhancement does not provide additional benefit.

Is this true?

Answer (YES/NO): NO